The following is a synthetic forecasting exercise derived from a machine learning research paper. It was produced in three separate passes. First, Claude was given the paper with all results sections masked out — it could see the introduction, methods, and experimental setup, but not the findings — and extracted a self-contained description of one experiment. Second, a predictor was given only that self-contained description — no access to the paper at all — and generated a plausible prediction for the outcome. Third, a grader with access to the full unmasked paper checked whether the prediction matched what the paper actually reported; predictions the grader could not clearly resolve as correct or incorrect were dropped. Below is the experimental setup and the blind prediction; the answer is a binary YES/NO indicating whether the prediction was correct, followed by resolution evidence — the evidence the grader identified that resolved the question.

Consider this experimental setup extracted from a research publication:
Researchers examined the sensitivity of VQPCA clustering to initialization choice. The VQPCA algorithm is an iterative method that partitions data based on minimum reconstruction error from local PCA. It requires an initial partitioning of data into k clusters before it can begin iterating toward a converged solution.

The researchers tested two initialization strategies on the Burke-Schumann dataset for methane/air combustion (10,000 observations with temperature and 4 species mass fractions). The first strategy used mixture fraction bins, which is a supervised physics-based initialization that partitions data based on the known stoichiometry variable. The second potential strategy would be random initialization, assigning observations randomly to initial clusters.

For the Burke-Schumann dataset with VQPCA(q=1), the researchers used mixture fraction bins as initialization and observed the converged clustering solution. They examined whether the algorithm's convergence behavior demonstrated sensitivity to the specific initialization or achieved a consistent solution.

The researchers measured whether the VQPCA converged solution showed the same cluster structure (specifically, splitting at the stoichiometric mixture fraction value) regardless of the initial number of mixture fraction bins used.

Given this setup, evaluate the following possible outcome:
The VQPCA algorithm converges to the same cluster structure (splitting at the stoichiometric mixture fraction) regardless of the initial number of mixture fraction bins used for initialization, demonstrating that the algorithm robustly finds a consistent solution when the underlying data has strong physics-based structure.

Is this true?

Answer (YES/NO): YES